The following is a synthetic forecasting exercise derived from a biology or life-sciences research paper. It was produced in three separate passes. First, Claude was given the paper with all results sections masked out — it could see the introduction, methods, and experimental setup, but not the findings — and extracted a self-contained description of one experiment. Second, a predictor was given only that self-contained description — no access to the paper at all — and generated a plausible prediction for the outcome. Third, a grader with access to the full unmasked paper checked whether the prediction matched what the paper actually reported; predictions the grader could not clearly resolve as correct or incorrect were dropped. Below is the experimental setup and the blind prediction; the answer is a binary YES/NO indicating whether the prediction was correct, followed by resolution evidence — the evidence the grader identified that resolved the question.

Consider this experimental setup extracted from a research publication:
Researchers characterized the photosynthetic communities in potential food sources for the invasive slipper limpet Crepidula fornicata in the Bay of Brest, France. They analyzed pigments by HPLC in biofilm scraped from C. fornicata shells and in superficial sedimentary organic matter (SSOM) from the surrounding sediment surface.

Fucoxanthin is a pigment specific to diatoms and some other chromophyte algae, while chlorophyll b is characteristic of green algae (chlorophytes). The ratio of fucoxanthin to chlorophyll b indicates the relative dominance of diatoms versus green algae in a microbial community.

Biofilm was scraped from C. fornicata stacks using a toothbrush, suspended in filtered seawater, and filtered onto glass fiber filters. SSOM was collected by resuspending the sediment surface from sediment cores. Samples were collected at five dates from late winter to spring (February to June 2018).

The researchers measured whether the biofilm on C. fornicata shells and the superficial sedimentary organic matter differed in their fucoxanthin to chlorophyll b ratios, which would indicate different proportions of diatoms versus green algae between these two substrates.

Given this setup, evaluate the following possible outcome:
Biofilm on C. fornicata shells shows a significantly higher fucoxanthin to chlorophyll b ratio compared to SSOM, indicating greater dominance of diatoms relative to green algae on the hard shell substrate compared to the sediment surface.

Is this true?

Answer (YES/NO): NO